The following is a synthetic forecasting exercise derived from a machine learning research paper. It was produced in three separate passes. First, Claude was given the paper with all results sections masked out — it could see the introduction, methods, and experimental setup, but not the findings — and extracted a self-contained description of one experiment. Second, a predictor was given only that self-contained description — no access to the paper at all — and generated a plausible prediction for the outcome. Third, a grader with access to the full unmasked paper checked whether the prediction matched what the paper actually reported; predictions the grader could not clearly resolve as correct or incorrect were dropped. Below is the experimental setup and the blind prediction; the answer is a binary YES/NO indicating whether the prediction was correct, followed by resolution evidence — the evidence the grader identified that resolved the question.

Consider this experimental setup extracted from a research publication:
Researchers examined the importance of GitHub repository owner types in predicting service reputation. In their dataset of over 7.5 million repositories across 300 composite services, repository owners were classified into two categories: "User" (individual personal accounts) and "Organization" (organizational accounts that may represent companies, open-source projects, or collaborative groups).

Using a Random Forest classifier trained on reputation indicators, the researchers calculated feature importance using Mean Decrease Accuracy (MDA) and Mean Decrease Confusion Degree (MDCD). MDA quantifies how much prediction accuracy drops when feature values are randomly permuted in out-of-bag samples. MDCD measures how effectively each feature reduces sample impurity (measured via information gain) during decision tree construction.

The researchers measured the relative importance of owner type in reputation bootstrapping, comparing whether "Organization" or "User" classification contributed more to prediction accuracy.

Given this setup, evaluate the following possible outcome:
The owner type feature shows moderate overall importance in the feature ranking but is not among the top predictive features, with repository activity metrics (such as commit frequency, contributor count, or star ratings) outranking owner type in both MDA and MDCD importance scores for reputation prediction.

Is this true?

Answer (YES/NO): NO